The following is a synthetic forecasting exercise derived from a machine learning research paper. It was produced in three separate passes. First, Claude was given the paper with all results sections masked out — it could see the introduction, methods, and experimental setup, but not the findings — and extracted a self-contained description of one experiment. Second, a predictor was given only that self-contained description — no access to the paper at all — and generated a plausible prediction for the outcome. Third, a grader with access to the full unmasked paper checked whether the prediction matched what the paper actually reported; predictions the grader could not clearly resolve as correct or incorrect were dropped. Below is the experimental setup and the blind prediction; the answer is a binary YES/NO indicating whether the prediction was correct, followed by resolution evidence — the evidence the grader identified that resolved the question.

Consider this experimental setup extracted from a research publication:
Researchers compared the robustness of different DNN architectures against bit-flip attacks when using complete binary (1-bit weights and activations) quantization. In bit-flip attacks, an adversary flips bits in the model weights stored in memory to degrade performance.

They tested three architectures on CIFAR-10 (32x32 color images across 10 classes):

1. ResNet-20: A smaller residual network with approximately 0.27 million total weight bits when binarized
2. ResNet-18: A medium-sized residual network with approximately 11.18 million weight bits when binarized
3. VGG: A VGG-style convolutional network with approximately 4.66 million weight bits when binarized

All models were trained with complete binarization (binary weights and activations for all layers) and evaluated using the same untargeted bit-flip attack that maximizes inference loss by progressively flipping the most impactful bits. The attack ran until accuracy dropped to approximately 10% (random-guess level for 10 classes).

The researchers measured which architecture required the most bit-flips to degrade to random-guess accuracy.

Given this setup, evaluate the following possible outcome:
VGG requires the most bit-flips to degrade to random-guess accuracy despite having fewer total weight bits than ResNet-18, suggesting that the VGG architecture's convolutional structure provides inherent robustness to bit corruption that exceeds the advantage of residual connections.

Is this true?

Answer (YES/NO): NO